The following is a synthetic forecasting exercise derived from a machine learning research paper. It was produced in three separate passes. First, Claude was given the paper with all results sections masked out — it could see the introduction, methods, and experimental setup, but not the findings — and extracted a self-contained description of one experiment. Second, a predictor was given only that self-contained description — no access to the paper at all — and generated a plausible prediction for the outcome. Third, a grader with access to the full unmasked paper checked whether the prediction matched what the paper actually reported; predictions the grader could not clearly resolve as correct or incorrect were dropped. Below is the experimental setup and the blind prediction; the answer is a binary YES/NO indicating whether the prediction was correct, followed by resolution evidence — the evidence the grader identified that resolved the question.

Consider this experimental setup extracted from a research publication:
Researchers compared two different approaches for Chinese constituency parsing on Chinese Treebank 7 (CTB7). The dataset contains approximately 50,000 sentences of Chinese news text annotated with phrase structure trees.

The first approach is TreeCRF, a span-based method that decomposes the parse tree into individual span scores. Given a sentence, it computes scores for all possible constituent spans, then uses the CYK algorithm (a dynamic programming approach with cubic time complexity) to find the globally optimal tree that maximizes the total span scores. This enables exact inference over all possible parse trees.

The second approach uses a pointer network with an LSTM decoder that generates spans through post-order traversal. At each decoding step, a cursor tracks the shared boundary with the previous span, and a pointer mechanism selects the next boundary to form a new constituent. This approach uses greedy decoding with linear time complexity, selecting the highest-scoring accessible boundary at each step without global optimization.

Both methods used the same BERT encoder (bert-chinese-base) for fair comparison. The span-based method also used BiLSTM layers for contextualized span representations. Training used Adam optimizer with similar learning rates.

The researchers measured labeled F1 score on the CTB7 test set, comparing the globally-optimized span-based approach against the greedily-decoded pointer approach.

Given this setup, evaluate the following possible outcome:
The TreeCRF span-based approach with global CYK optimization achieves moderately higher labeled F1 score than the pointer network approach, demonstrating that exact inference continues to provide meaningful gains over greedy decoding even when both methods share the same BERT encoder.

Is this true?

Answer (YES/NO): NO